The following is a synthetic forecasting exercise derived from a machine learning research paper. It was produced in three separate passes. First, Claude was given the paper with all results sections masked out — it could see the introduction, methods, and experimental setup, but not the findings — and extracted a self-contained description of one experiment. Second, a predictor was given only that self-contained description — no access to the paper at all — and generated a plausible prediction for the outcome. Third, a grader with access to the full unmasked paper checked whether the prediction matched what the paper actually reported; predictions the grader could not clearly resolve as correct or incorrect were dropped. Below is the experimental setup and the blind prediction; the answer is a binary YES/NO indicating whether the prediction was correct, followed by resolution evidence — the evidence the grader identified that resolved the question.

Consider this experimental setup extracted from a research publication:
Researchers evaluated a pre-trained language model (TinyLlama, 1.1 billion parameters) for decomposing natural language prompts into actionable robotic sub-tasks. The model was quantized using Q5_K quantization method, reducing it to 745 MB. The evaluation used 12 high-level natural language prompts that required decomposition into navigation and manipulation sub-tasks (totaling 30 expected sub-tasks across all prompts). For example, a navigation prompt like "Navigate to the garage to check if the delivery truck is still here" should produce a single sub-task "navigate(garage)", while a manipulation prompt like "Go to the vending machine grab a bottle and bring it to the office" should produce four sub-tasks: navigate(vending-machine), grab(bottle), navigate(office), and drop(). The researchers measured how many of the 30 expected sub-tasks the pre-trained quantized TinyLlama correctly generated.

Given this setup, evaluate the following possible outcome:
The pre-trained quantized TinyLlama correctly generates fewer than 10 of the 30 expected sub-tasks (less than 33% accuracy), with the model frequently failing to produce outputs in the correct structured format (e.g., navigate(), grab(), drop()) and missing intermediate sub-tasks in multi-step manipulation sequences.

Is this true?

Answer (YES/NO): YES